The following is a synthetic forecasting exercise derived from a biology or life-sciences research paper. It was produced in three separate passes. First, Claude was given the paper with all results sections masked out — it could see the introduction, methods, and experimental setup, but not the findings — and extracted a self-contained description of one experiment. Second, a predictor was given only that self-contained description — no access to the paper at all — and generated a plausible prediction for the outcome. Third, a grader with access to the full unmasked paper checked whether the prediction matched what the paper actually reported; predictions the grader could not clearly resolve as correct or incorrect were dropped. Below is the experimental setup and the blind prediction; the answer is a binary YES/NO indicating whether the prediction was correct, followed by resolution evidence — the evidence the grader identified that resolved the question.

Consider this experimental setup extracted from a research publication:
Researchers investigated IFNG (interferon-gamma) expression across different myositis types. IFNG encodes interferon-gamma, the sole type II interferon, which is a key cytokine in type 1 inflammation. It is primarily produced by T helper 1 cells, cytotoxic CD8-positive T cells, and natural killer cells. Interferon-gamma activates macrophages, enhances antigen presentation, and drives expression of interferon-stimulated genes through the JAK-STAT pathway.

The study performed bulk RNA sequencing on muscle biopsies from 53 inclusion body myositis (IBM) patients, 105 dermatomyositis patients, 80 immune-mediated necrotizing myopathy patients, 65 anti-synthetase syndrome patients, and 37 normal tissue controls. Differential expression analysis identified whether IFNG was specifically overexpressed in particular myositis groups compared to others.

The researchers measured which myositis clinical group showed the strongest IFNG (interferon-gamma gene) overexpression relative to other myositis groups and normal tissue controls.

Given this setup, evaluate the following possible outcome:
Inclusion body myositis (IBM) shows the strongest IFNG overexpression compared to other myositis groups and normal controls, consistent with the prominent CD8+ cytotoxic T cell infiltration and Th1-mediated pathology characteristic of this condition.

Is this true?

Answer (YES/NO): YES